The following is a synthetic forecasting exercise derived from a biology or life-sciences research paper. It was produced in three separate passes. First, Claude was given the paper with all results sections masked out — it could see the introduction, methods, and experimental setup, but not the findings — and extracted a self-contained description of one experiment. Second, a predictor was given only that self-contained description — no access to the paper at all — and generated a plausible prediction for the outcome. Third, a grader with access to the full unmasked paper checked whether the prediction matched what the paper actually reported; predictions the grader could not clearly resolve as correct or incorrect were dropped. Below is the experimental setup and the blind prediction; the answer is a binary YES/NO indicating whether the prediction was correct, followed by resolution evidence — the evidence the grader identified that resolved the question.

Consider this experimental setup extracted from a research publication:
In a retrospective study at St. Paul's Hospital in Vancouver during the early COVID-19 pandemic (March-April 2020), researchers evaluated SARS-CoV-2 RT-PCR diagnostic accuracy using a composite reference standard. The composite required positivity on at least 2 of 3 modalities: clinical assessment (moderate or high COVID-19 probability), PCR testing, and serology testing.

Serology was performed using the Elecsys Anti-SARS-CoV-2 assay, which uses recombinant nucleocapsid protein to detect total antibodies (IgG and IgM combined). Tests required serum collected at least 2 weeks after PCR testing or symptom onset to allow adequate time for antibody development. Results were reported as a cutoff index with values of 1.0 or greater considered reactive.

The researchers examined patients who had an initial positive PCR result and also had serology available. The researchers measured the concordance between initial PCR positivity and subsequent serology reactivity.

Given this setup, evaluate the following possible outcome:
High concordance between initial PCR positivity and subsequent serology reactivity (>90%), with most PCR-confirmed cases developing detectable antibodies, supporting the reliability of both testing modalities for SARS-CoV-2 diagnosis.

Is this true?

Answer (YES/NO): YES